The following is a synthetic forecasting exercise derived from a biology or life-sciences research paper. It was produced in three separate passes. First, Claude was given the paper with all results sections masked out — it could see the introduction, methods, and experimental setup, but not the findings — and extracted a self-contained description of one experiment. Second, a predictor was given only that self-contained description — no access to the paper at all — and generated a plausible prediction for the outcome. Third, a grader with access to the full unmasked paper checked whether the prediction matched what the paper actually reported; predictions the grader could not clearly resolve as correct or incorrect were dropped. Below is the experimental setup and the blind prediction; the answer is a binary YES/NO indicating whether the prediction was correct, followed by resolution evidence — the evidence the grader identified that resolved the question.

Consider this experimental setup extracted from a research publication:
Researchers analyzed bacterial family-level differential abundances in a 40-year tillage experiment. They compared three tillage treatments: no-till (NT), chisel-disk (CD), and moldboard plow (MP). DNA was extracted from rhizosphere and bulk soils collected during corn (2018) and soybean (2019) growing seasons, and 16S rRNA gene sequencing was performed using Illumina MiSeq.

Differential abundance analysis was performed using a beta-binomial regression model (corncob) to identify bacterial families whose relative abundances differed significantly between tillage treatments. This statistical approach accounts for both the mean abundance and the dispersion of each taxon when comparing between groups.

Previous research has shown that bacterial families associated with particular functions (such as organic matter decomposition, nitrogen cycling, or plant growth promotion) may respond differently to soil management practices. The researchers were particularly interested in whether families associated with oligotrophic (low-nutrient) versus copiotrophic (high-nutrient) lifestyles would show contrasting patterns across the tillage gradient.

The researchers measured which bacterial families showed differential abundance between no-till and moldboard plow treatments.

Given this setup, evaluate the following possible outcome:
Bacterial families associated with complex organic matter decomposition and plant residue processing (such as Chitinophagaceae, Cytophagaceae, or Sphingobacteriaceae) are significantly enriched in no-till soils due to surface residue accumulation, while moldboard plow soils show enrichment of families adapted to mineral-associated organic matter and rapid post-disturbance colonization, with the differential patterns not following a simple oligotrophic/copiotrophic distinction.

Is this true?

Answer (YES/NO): NO